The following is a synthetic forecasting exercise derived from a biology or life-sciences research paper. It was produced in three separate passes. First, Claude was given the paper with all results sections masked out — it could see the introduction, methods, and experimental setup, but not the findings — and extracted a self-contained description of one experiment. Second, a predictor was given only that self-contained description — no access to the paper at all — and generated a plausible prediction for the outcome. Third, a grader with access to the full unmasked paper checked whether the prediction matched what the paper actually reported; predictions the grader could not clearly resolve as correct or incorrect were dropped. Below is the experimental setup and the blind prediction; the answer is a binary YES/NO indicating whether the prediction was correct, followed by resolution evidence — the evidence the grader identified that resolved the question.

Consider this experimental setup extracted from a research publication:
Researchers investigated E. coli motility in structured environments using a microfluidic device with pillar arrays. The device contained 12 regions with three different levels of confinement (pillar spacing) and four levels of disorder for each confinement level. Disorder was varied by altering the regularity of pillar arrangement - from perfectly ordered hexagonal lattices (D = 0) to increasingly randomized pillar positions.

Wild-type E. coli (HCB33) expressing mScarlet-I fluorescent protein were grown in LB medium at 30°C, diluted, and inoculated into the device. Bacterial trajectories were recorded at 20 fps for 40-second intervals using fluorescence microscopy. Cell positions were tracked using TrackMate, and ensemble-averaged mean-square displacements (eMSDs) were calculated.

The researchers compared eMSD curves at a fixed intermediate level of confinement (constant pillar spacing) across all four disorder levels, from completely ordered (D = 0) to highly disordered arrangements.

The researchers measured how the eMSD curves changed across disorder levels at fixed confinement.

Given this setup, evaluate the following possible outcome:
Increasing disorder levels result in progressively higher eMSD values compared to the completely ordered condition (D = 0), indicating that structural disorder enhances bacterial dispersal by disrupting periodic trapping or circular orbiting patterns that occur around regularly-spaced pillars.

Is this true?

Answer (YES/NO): NO